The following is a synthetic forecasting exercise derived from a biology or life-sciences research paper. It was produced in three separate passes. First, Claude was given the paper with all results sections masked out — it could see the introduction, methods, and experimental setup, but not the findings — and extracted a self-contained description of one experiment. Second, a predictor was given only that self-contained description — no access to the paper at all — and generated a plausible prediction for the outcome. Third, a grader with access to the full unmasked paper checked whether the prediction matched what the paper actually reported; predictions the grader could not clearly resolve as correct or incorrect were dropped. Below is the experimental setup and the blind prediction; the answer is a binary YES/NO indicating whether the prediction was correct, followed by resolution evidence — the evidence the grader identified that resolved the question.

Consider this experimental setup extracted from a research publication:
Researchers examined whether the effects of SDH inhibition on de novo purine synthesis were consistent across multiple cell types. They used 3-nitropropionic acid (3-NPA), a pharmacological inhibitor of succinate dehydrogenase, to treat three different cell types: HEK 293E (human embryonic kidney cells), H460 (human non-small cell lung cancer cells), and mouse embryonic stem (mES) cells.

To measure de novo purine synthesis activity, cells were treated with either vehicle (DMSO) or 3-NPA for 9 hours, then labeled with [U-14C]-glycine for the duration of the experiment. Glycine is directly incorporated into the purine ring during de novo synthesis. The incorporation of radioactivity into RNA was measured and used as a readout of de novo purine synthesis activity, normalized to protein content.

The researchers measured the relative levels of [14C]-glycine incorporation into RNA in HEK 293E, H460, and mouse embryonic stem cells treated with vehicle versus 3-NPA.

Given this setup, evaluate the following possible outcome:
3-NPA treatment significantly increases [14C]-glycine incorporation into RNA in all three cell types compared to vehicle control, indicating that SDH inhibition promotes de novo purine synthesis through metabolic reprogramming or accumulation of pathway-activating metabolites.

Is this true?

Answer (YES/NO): NO